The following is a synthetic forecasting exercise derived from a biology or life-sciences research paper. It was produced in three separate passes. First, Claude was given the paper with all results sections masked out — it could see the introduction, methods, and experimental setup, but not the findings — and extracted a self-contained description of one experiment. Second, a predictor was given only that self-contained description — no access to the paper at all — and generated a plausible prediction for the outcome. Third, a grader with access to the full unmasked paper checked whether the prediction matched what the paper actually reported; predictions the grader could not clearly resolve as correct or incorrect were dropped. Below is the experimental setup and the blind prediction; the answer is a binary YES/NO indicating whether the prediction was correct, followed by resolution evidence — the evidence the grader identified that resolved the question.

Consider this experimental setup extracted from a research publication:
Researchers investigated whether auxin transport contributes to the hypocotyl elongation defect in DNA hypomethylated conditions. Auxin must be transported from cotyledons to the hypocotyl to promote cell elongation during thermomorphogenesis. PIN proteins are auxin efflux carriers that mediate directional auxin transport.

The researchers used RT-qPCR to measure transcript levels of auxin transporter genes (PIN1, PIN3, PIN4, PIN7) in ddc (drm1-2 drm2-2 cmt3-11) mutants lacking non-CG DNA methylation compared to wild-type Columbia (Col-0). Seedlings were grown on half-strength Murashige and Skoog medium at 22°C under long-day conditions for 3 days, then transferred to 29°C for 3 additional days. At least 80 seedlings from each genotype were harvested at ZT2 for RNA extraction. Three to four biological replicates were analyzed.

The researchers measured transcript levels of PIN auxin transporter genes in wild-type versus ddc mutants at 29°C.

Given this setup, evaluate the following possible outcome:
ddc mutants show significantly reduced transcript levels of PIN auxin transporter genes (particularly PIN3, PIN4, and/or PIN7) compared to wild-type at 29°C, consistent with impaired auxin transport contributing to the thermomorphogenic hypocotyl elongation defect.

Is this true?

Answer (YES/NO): YES